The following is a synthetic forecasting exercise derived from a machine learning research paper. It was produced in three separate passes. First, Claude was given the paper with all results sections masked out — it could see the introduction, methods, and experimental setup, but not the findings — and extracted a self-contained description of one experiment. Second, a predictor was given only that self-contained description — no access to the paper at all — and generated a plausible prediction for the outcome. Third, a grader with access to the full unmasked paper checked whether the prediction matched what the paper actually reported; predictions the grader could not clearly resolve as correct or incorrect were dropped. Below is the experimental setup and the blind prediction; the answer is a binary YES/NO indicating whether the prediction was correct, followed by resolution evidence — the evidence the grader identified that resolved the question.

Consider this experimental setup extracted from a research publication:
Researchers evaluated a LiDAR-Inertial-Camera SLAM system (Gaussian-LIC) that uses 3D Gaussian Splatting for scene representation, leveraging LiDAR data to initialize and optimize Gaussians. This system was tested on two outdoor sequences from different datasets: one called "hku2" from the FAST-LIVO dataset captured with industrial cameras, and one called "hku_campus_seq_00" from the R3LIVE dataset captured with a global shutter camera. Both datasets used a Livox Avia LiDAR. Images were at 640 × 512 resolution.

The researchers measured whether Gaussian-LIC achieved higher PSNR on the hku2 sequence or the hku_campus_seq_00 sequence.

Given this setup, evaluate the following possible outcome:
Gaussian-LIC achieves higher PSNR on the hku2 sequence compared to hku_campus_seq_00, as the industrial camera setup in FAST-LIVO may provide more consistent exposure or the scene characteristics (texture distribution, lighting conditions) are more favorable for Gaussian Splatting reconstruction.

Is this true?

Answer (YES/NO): YES